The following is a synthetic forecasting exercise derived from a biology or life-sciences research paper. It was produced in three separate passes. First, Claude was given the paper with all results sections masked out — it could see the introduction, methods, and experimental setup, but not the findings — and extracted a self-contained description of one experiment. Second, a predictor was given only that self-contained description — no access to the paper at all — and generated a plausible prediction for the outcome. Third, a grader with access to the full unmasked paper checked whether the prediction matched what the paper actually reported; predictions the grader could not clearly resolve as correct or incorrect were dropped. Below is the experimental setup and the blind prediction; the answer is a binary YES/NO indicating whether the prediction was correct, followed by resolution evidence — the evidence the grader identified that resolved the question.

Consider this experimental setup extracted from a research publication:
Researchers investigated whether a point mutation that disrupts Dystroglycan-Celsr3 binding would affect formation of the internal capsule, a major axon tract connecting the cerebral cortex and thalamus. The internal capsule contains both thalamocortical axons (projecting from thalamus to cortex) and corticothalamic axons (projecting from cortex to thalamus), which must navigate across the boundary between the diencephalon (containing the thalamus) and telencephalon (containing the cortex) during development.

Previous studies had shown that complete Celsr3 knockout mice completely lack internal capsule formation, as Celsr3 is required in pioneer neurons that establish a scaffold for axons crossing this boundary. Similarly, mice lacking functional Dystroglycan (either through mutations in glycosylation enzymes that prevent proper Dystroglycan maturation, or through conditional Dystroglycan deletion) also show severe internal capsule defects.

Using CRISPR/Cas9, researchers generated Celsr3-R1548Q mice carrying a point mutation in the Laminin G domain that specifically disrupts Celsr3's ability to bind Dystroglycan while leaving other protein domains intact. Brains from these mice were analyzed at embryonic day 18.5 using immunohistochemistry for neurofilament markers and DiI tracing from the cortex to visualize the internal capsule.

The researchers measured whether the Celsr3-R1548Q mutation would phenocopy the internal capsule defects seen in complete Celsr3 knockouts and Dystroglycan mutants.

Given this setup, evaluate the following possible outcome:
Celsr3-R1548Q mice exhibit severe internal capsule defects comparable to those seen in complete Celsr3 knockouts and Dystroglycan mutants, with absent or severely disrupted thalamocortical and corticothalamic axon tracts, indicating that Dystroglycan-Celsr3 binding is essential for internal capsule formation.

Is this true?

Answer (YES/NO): NO